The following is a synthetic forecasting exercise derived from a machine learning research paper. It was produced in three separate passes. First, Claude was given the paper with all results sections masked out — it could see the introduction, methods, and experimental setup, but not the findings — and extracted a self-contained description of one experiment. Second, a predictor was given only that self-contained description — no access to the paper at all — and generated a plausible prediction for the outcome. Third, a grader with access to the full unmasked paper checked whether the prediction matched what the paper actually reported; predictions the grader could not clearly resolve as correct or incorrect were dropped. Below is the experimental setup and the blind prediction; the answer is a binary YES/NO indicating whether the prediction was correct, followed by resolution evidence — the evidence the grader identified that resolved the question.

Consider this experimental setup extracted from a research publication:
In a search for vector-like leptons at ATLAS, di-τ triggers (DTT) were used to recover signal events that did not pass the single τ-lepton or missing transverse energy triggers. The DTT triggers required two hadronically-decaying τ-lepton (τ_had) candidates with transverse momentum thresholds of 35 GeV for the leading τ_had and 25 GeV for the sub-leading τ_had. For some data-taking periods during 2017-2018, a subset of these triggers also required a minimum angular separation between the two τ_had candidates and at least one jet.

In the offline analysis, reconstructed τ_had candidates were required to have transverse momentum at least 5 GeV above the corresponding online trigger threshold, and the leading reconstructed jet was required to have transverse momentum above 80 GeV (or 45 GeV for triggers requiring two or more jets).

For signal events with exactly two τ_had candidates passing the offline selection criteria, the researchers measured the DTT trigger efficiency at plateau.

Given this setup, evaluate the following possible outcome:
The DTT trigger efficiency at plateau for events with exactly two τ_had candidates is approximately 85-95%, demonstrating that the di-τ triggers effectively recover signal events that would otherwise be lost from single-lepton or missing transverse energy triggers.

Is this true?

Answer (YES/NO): NO